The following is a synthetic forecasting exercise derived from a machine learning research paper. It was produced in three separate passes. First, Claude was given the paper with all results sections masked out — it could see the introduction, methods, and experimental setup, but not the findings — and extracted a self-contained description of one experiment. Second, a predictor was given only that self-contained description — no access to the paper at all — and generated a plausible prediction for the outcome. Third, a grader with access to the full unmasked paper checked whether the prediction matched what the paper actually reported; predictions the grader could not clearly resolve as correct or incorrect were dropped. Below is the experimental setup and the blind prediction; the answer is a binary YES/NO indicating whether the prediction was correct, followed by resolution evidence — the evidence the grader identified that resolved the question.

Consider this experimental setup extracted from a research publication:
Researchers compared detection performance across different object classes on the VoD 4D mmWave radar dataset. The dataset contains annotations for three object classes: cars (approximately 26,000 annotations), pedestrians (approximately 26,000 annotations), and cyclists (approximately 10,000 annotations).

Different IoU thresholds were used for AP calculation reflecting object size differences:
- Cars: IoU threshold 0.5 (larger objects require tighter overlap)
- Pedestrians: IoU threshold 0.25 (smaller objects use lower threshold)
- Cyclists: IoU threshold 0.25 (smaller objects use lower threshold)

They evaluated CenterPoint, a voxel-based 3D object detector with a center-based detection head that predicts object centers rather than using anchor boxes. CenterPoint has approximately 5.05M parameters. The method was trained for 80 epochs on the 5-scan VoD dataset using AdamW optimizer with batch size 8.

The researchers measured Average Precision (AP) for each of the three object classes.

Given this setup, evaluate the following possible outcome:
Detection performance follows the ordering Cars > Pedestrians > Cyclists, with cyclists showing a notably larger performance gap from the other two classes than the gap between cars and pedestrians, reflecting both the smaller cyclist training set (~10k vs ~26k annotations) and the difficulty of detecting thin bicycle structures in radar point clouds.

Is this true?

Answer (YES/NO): NO